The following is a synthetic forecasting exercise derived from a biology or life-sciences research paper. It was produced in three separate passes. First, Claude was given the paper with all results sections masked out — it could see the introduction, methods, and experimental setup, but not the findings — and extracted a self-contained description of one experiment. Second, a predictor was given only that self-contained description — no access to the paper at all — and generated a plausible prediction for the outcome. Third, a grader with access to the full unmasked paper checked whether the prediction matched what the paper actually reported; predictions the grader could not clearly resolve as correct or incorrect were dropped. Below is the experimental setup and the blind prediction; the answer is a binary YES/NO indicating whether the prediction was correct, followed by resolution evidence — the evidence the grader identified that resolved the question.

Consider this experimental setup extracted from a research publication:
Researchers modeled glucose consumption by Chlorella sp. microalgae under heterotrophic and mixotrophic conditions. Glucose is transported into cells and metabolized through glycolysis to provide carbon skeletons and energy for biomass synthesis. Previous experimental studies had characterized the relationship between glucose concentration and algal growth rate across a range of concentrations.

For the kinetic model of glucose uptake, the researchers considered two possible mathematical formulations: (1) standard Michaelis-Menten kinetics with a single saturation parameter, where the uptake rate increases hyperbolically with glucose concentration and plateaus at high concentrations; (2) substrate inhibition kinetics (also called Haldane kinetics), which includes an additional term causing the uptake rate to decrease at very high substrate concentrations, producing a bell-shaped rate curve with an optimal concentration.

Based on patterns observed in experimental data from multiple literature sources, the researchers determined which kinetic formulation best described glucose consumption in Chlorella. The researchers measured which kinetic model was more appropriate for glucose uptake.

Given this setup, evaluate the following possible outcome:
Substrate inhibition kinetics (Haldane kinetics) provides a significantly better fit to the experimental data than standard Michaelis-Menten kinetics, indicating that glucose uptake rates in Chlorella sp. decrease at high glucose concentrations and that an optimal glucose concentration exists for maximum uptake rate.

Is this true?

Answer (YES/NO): YES